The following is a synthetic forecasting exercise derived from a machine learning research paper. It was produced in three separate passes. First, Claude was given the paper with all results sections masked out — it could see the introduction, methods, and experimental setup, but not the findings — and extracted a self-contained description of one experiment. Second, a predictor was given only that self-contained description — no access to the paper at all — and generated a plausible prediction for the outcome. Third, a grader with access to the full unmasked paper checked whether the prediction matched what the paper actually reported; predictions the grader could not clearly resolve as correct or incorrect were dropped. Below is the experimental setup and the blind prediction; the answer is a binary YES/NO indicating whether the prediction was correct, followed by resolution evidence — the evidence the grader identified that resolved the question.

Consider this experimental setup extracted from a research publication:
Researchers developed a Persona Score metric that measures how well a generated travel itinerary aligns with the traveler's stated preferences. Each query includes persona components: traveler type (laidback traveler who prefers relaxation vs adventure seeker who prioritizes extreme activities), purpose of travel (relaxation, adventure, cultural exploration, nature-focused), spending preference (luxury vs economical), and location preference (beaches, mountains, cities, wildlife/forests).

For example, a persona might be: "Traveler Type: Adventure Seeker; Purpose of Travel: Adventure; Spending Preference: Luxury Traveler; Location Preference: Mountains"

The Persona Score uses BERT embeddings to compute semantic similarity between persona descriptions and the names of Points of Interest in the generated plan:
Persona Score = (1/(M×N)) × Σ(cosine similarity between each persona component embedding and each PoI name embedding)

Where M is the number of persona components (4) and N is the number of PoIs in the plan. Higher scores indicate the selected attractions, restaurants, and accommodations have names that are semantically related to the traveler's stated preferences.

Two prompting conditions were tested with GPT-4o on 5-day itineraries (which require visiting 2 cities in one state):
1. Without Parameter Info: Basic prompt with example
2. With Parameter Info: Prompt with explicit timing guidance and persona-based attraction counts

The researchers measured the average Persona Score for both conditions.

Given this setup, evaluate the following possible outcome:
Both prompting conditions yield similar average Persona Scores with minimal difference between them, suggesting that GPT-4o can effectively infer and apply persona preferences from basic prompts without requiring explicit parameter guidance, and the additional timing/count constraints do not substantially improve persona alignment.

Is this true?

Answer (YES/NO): YES